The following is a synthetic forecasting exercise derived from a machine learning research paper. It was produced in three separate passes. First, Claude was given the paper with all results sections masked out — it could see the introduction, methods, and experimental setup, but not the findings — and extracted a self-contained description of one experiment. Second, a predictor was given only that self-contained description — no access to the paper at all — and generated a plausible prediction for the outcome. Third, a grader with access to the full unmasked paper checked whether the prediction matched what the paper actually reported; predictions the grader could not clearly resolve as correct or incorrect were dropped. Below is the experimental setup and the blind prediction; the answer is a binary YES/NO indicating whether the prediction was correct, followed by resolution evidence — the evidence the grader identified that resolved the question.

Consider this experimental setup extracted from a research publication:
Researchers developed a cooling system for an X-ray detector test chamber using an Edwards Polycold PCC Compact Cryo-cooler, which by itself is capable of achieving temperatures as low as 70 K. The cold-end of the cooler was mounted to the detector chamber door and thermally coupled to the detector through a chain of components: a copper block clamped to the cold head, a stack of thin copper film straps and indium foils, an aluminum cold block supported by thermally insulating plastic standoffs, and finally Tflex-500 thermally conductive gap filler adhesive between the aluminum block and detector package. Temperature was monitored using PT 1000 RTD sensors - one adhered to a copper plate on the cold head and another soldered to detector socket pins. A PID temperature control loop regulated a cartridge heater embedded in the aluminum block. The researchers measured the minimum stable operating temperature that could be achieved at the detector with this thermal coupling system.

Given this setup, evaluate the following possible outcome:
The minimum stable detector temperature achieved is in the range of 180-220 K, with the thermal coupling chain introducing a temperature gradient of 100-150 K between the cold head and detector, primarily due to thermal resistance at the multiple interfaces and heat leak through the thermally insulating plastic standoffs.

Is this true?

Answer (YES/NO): NO